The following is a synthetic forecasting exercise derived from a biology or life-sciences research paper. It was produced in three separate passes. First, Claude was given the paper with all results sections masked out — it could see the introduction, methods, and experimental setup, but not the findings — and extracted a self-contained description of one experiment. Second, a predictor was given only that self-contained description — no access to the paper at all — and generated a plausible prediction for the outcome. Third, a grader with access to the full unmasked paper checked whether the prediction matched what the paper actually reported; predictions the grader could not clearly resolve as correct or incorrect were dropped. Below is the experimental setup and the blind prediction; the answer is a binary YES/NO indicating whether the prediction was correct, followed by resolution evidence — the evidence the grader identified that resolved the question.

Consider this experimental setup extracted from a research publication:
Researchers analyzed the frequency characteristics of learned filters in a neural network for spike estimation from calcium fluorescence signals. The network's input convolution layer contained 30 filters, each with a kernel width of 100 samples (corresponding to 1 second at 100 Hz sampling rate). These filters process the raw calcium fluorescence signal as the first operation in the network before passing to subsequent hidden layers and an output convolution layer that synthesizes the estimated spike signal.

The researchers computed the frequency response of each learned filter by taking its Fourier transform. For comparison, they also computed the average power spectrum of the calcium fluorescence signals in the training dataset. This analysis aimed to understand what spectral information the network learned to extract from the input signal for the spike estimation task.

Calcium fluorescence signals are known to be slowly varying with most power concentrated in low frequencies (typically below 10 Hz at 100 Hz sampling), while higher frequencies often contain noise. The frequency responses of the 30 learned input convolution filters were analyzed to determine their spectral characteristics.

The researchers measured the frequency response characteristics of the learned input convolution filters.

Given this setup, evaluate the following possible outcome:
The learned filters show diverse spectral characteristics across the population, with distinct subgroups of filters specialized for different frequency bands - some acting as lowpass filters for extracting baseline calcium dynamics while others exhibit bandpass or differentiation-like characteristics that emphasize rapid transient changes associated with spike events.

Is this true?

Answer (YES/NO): NO